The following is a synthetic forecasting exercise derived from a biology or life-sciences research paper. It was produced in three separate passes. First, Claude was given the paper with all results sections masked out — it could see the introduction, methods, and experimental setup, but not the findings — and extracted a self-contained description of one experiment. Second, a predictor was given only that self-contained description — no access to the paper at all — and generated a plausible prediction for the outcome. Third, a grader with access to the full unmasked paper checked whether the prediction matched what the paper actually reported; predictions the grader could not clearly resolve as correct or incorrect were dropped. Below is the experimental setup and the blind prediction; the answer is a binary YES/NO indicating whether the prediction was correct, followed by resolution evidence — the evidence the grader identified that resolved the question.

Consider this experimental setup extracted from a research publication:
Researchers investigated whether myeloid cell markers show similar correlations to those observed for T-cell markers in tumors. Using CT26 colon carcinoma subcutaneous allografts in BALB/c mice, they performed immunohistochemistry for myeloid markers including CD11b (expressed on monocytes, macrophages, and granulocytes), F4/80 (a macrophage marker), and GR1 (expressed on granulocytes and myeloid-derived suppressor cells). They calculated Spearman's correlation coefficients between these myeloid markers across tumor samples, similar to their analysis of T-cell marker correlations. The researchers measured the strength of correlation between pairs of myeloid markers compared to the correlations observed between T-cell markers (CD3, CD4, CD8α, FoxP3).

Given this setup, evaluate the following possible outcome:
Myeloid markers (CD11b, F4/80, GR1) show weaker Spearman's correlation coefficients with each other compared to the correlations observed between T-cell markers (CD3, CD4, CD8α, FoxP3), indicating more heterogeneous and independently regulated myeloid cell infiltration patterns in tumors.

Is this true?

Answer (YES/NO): YES